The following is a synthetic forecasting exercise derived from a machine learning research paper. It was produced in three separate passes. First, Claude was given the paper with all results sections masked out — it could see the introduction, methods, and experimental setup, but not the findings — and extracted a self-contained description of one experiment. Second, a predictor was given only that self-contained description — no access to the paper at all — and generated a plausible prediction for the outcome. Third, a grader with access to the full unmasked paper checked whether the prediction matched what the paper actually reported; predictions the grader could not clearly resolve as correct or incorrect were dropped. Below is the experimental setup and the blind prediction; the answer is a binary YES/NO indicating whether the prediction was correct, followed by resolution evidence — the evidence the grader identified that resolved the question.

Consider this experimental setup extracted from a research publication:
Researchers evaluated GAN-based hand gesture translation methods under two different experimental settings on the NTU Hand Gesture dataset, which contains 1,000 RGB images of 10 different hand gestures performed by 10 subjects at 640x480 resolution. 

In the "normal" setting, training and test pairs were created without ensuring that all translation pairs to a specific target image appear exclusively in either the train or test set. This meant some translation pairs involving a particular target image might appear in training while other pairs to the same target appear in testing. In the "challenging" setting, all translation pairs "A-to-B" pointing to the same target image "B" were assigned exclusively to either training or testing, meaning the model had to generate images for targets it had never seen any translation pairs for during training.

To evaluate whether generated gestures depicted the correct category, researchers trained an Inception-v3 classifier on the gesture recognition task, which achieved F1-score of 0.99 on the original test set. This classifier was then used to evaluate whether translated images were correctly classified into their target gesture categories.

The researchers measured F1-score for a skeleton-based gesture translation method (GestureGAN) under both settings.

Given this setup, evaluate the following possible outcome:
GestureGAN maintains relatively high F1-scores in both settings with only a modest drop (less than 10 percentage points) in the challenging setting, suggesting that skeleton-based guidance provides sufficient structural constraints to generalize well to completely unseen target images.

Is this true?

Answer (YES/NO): NO